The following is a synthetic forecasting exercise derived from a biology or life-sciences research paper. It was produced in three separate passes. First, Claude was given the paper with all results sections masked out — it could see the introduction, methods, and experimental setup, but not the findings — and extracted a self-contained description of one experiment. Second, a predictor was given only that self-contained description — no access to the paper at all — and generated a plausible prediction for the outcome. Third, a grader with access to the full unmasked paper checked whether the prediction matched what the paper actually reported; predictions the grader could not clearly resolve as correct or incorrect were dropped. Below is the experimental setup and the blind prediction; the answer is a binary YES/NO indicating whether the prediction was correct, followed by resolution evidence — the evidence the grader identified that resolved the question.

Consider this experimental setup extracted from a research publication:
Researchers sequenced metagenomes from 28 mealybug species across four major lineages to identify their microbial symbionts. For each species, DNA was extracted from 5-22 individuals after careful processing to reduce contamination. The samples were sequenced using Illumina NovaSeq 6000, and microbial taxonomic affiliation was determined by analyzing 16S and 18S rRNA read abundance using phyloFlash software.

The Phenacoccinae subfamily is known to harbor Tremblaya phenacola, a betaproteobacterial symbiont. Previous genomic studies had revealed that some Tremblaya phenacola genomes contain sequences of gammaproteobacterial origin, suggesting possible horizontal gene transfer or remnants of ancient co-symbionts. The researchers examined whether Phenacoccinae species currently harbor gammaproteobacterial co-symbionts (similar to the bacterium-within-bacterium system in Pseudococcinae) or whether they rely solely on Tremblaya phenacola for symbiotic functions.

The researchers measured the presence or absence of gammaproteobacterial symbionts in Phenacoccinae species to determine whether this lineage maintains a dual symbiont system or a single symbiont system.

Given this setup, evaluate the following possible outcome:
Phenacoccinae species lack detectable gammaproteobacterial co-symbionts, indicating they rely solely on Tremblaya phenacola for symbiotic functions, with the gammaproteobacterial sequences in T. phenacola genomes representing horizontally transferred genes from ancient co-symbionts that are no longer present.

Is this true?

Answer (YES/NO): YES